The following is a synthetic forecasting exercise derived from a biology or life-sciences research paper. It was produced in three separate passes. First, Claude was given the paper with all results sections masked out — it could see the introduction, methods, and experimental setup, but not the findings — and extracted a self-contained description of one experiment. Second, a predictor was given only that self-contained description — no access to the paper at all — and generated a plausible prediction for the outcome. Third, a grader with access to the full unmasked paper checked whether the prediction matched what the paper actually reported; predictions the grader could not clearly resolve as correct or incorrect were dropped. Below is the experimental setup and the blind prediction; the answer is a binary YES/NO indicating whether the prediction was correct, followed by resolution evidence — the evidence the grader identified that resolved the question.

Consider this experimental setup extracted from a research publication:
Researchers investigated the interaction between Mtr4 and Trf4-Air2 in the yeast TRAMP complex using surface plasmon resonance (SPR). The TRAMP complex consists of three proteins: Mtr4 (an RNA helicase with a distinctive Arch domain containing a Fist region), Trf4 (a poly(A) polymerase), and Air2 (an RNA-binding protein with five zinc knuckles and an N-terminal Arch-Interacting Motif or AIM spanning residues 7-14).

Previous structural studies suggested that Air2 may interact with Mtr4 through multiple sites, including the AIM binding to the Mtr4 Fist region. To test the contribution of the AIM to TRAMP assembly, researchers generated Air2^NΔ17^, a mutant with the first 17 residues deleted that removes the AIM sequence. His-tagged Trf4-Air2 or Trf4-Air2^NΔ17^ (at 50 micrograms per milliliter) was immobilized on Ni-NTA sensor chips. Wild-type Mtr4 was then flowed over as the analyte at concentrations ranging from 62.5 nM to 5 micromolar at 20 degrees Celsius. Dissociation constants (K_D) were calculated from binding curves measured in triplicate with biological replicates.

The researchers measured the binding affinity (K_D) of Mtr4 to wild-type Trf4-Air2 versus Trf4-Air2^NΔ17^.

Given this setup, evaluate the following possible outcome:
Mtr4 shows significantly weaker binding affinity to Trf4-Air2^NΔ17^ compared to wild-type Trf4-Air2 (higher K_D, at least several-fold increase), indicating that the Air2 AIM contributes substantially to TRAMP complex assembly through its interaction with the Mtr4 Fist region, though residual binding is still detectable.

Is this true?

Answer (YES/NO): NO